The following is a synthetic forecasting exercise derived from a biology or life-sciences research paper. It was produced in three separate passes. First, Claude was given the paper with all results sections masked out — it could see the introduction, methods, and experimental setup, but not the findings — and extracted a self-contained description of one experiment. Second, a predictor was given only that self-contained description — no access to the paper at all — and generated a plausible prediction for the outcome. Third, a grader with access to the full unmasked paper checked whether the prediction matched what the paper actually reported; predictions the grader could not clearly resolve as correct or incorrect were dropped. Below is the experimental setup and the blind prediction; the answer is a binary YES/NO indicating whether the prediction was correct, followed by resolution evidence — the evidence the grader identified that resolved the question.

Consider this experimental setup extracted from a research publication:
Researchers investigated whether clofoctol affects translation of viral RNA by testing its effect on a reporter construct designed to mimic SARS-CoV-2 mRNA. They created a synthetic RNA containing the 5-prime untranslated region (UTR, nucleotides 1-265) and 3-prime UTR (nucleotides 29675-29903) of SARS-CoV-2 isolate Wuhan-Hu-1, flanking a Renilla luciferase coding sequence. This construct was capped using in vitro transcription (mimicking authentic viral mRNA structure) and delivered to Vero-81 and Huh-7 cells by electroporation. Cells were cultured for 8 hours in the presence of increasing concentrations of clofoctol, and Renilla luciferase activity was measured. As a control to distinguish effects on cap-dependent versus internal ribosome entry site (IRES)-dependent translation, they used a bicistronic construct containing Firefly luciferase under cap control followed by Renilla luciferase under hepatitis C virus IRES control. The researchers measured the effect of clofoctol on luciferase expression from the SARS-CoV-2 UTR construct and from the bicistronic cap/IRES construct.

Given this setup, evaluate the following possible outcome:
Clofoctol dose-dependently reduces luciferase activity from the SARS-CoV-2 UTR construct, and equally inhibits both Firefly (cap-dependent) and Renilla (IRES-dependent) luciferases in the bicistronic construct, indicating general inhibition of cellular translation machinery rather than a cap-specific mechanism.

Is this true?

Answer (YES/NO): NO